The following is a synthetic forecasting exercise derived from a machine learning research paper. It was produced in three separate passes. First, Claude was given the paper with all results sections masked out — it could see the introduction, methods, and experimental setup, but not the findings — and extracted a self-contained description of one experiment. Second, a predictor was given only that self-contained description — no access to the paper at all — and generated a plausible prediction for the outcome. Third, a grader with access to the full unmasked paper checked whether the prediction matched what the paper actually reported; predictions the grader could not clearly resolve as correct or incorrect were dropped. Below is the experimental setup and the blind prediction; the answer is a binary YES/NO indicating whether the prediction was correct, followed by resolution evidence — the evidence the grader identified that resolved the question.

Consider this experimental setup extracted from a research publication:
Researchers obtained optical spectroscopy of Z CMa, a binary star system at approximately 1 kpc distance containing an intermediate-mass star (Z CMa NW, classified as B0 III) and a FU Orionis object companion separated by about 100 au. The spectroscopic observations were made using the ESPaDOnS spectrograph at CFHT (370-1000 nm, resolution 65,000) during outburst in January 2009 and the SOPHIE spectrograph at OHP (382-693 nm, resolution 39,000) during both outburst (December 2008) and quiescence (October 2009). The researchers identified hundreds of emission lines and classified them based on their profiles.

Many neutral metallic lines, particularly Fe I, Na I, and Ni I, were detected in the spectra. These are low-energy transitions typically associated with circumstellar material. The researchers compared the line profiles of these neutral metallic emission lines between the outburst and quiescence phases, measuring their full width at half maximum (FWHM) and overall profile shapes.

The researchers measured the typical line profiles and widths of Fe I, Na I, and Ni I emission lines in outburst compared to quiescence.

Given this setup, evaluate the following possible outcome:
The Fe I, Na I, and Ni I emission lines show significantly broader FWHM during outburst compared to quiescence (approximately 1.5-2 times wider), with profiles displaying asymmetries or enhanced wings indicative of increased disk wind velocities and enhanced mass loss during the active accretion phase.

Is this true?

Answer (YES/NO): NO